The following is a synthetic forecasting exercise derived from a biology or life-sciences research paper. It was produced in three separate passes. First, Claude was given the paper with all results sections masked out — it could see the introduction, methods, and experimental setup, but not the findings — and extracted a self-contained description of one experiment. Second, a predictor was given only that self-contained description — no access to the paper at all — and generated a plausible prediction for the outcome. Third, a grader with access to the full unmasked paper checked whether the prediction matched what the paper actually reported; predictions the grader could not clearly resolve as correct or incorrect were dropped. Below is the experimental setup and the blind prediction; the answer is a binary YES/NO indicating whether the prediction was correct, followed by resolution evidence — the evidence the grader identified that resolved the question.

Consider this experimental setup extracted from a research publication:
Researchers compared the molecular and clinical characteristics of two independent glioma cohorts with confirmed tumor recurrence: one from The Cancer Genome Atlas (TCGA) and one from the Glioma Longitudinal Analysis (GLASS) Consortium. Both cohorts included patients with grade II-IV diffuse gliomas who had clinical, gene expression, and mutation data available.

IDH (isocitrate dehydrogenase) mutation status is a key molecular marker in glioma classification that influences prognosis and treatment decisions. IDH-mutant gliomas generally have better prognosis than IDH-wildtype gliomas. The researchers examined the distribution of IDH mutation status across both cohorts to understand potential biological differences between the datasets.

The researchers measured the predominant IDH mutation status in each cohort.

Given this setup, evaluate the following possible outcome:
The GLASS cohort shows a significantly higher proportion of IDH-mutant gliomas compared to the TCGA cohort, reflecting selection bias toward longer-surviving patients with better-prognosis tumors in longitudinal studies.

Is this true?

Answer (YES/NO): NO